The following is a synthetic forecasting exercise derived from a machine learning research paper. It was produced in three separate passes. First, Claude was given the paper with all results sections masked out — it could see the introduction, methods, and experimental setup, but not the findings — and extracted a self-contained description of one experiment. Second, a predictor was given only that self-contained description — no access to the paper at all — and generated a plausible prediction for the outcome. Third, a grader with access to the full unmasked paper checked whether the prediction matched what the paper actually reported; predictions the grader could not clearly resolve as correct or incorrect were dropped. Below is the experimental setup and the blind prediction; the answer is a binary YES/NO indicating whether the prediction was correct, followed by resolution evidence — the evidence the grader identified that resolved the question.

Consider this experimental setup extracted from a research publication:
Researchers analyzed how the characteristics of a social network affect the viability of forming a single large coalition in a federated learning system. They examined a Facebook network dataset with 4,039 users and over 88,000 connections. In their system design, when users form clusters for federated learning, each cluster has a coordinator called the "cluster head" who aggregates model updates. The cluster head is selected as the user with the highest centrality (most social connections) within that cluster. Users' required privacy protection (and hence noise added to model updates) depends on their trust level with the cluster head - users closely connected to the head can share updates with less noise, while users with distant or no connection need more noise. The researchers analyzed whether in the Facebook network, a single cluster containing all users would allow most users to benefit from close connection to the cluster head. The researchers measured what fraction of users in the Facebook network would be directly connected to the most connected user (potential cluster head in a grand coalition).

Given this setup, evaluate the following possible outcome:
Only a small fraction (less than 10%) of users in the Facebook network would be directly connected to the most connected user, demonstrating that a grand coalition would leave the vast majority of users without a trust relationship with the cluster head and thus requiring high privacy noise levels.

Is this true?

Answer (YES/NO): NO